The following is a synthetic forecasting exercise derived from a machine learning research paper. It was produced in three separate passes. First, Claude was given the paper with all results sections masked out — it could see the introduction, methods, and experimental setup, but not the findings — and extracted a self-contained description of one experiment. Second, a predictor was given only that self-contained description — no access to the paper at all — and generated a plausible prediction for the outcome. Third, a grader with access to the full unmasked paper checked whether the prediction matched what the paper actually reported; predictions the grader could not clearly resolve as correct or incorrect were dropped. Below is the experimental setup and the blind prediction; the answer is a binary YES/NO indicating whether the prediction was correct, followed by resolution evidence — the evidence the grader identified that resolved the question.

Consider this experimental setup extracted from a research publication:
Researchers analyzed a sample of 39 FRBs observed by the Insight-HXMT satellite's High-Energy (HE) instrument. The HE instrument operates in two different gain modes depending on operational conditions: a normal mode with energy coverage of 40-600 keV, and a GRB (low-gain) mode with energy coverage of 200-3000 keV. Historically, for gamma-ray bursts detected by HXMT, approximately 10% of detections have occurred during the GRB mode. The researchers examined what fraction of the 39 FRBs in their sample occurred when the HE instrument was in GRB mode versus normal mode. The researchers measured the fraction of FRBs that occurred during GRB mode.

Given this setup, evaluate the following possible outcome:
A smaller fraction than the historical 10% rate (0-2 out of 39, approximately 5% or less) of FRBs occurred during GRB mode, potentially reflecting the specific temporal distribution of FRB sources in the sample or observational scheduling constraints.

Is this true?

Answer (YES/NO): NO